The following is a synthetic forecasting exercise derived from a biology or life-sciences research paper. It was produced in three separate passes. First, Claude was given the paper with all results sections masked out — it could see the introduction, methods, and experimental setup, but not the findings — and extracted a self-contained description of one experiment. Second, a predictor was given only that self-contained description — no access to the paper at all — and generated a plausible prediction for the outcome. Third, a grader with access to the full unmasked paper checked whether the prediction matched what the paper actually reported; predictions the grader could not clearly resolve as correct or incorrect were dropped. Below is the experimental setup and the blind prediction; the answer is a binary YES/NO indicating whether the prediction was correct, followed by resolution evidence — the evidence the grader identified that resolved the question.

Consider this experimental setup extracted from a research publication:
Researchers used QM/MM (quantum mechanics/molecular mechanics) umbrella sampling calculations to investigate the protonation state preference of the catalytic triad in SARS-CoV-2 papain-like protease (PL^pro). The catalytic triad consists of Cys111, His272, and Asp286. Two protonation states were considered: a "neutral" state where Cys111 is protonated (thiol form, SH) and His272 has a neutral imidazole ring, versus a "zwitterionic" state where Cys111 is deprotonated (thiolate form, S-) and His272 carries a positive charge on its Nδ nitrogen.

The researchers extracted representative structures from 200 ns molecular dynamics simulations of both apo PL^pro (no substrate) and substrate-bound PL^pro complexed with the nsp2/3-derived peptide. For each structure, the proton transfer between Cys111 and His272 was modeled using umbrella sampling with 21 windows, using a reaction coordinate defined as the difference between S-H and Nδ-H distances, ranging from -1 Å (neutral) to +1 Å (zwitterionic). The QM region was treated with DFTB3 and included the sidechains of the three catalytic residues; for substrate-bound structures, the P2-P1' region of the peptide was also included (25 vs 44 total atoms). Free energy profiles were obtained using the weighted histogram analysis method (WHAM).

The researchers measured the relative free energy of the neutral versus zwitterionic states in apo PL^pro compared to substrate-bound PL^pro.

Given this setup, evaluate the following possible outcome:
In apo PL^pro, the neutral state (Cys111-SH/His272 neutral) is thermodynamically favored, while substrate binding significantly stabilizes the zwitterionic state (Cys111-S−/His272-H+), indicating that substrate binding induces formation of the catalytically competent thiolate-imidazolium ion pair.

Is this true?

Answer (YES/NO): NO